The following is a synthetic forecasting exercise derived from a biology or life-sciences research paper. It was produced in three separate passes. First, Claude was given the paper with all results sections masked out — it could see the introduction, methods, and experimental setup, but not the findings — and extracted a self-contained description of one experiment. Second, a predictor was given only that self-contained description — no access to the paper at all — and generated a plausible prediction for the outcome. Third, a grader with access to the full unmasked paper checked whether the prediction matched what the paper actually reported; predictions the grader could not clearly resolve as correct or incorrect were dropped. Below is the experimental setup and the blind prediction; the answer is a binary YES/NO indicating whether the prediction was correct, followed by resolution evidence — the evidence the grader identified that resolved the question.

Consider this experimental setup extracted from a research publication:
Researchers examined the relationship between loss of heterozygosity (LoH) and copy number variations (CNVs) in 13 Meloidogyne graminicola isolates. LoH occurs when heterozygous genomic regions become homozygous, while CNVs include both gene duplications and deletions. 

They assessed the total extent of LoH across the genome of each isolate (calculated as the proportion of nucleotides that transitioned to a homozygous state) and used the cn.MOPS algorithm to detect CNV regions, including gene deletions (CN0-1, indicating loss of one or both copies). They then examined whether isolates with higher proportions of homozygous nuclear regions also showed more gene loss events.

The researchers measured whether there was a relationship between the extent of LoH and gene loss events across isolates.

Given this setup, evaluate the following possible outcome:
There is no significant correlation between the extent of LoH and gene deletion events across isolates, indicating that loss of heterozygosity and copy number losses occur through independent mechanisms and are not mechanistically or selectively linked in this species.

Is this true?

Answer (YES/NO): NO